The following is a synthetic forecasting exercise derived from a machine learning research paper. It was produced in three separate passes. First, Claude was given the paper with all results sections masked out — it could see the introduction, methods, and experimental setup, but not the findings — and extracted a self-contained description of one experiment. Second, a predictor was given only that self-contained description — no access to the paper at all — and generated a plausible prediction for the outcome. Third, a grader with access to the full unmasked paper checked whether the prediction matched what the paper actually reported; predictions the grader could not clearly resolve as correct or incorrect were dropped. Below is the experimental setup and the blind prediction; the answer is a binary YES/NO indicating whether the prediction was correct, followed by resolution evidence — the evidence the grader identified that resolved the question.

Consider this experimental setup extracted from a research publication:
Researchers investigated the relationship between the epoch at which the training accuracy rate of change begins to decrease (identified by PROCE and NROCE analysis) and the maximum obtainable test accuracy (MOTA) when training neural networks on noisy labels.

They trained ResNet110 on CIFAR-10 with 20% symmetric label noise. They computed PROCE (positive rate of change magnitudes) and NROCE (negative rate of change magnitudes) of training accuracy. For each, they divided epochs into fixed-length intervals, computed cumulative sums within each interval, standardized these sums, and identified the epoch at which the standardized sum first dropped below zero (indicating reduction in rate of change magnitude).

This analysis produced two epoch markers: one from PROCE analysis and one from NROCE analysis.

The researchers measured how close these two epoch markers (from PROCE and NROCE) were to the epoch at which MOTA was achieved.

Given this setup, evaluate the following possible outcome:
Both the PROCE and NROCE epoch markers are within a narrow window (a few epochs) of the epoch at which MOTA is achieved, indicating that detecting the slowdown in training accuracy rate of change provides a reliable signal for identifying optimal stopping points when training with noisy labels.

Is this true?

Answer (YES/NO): YES